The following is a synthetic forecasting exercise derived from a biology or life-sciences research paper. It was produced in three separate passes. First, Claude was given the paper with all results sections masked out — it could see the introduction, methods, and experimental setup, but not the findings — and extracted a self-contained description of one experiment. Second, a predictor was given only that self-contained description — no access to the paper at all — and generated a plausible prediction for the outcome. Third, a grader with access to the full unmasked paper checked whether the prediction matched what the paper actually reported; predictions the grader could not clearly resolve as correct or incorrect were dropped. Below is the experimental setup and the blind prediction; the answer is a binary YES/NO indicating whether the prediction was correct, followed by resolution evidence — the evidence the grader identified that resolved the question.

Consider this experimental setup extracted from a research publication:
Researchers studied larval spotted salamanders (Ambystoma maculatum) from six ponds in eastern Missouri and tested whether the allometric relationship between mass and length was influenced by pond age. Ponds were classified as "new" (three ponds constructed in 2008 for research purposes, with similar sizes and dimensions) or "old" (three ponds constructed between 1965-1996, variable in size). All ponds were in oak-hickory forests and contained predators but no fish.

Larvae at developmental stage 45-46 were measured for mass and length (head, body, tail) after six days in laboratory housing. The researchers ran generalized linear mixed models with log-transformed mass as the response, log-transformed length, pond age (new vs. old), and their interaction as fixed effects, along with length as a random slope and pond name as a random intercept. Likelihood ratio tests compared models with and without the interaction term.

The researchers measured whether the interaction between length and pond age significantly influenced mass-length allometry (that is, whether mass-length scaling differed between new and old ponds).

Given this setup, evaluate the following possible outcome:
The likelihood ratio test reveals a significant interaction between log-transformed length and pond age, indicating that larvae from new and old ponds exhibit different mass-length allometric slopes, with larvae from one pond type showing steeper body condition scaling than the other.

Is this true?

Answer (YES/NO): YES